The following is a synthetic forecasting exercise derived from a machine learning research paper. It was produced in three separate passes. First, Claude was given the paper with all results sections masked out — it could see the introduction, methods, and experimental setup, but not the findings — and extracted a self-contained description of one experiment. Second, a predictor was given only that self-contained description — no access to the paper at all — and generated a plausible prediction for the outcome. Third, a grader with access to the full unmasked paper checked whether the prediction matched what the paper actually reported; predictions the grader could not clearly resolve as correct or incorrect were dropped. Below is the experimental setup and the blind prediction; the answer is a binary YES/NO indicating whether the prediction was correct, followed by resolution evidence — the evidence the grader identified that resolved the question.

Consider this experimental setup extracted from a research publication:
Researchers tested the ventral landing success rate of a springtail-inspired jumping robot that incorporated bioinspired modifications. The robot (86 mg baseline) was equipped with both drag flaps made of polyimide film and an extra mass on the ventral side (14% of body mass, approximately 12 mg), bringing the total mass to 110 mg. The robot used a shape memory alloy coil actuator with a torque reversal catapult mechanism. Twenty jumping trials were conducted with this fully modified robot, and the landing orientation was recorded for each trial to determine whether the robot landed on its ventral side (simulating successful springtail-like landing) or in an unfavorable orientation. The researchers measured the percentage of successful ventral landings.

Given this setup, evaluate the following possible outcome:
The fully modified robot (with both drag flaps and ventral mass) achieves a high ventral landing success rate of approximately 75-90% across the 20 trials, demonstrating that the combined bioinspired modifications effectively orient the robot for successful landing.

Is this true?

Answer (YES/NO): YES